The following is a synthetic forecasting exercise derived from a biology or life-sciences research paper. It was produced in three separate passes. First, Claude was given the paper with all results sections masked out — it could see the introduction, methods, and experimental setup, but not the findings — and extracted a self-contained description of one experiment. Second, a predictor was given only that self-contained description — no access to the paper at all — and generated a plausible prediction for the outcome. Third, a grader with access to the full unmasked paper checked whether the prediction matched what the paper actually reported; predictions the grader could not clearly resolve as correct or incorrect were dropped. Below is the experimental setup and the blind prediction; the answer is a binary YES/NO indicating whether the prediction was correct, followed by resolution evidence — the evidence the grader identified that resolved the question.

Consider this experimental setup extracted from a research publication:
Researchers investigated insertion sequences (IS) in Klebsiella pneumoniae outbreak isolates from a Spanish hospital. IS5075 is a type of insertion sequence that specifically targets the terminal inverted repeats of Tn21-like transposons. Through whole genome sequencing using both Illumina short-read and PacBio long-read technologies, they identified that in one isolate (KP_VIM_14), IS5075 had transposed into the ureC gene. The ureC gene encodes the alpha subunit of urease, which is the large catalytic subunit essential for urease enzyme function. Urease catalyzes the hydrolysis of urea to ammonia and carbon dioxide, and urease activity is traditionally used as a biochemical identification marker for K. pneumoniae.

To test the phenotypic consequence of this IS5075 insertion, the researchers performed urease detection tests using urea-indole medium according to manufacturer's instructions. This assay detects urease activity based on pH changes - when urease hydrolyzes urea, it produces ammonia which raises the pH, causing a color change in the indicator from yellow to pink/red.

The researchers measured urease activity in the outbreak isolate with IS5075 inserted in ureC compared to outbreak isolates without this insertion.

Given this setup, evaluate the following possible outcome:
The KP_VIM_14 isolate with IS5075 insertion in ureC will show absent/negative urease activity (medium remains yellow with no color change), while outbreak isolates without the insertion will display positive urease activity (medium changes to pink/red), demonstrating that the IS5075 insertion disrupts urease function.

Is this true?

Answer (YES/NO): YES